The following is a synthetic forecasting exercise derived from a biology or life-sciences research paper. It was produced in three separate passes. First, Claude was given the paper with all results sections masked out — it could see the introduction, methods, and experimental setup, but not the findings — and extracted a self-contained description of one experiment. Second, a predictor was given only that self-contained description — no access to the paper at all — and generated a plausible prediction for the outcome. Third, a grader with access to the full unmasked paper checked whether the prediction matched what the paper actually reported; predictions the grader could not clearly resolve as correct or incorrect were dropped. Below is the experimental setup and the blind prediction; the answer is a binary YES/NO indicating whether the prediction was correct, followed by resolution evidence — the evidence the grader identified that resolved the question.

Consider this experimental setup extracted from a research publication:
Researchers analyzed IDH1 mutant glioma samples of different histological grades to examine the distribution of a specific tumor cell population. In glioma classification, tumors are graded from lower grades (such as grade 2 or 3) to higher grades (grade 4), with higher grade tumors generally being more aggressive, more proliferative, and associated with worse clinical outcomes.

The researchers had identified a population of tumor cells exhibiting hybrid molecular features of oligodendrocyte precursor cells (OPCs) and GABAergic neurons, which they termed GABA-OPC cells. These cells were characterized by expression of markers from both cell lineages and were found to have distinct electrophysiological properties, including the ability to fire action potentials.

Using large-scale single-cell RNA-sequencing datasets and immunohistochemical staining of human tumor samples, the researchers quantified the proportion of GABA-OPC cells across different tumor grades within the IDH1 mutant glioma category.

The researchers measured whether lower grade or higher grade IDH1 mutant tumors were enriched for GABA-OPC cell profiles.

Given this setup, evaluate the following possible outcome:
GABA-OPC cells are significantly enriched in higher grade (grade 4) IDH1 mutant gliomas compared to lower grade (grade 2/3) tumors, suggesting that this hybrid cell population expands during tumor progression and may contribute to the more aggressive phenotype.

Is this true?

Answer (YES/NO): NO